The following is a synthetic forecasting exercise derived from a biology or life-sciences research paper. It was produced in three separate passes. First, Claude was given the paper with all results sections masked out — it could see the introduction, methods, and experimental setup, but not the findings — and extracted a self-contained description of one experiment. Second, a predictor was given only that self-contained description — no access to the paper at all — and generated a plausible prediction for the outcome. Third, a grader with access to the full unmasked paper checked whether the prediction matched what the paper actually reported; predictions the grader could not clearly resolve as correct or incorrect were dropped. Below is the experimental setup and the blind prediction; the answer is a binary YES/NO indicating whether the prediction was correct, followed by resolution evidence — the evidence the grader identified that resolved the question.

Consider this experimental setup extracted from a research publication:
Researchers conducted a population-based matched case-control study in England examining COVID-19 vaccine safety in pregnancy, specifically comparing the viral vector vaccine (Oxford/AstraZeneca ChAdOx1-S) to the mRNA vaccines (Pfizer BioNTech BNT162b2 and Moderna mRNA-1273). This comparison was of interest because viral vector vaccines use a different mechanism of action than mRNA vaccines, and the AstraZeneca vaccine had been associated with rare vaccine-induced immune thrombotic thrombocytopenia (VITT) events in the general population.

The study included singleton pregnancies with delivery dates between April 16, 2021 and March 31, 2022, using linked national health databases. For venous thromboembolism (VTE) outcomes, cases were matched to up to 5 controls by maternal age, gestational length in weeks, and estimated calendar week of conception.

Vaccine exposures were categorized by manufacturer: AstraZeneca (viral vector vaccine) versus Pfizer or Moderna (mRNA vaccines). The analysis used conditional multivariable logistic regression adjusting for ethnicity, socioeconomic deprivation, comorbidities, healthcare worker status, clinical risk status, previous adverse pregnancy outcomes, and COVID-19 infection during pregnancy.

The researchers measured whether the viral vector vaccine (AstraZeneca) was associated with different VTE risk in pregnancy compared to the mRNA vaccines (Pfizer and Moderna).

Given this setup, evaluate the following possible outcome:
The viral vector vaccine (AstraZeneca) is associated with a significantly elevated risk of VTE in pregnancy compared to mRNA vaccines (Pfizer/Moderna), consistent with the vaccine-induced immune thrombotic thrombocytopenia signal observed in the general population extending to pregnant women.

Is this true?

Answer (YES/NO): NO